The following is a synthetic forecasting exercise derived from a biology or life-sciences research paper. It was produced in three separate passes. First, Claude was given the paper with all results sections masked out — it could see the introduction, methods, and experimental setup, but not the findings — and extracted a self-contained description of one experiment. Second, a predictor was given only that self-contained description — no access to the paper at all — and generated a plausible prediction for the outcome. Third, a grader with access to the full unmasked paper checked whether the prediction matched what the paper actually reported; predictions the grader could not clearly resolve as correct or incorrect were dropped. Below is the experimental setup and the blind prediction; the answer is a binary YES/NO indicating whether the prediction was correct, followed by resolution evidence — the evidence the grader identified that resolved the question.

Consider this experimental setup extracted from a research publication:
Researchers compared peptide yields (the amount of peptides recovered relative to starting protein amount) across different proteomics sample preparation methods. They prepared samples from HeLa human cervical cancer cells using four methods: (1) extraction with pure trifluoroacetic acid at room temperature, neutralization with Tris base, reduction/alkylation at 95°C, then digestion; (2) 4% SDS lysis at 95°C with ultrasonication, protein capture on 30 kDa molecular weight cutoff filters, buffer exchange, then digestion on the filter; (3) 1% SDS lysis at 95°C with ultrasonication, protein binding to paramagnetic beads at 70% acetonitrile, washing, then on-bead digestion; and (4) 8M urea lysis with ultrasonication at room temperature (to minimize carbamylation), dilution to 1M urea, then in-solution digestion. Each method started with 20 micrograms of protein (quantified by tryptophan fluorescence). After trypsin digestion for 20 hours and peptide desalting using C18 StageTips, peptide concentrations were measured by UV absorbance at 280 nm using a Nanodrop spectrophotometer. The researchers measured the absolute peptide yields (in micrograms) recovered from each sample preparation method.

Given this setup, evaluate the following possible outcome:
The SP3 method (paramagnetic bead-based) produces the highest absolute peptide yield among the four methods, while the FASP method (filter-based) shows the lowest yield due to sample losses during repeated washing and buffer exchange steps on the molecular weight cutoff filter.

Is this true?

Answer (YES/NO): NO